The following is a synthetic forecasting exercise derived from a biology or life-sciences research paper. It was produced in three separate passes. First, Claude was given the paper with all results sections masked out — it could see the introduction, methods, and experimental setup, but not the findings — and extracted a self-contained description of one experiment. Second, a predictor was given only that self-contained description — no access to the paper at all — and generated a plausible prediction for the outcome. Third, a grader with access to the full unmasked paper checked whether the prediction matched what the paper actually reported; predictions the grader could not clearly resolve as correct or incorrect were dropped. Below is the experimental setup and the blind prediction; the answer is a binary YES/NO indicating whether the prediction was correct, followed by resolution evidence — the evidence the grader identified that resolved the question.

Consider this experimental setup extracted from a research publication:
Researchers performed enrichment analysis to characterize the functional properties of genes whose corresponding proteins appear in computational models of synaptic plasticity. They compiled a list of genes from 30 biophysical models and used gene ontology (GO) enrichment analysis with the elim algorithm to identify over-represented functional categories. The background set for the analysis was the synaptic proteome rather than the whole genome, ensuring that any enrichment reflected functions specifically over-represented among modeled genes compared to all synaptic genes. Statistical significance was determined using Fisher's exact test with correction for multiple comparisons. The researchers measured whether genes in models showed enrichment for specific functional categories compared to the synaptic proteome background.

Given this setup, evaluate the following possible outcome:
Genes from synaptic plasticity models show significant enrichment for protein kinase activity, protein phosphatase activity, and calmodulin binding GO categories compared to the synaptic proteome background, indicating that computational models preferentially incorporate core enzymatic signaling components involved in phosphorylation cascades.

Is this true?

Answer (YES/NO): NO